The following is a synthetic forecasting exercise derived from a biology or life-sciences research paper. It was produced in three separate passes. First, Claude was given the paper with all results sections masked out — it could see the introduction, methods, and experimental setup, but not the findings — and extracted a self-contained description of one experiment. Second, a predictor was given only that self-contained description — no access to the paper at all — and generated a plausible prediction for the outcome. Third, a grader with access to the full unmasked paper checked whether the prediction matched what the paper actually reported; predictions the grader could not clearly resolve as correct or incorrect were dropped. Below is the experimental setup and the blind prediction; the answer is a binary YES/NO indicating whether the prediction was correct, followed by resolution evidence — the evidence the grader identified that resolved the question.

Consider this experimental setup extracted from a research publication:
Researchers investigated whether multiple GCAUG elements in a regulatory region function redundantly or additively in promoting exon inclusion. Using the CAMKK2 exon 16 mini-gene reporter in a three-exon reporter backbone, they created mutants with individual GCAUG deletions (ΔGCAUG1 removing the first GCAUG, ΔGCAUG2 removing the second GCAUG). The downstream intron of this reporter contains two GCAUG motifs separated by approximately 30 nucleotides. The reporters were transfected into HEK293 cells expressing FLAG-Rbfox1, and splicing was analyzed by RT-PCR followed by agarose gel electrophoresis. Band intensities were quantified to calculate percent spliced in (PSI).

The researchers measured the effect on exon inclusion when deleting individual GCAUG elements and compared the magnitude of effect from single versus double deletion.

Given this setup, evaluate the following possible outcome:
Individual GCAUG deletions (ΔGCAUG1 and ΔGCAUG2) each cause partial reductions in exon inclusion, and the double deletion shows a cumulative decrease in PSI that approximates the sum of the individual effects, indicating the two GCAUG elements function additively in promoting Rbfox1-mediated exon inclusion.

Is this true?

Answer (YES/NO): YES